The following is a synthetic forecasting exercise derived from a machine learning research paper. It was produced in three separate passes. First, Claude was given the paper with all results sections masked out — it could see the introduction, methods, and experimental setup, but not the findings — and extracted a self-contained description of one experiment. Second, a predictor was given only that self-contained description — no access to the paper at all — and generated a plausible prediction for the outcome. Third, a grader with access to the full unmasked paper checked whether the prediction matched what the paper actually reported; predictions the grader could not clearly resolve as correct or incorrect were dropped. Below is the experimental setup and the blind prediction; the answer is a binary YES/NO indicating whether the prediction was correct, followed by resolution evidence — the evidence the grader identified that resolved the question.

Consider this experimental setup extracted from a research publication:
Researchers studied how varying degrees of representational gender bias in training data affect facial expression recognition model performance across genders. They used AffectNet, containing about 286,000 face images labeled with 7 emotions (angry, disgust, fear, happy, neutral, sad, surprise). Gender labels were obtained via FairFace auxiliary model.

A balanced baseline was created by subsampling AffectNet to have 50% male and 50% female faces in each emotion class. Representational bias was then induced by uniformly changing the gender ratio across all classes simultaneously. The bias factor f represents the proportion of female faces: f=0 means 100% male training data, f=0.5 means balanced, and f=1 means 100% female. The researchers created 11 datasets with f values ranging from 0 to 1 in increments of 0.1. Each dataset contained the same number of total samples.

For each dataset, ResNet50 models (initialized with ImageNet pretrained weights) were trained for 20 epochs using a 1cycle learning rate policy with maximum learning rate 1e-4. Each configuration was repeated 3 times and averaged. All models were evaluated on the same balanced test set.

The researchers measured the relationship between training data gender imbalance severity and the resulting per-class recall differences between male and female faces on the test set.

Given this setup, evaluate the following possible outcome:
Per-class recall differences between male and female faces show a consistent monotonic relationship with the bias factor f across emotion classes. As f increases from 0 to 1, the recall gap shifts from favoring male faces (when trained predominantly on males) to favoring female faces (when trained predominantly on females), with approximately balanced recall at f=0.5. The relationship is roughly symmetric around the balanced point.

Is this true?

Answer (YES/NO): NO